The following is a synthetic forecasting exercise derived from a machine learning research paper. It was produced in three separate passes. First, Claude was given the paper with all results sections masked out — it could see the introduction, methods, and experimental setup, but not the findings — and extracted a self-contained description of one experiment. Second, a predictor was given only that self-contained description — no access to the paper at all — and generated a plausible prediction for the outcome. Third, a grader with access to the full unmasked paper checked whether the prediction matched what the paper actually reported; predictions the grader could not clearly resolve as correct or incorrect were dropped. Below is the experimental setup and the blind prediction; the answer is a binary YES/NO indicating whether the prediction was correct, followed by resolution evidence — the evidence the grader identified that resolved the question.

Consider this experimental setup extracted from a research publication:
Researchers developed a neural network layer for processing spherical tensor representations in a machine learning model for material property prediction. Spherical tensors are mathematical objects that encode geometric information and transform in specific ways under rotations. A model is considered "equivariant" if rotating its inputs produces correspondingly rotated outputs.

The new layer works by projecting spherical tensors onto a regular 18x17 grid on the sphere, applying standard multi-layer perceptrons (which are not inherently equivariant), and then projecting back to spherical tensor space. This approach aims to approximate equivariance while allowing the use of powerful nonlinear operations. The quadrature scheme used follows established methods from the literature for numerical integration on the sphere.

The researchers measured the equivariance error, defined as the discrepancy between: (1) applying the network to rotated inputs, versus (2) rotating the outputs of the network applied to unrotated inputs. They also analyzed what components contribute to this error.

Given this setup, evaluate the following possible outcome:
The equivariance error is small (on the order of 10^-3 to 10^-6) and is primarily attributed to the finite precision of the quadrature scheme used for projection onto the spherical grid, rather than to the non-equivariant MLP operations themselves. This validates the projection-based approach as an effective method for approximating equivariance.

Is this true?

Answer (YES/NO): NO